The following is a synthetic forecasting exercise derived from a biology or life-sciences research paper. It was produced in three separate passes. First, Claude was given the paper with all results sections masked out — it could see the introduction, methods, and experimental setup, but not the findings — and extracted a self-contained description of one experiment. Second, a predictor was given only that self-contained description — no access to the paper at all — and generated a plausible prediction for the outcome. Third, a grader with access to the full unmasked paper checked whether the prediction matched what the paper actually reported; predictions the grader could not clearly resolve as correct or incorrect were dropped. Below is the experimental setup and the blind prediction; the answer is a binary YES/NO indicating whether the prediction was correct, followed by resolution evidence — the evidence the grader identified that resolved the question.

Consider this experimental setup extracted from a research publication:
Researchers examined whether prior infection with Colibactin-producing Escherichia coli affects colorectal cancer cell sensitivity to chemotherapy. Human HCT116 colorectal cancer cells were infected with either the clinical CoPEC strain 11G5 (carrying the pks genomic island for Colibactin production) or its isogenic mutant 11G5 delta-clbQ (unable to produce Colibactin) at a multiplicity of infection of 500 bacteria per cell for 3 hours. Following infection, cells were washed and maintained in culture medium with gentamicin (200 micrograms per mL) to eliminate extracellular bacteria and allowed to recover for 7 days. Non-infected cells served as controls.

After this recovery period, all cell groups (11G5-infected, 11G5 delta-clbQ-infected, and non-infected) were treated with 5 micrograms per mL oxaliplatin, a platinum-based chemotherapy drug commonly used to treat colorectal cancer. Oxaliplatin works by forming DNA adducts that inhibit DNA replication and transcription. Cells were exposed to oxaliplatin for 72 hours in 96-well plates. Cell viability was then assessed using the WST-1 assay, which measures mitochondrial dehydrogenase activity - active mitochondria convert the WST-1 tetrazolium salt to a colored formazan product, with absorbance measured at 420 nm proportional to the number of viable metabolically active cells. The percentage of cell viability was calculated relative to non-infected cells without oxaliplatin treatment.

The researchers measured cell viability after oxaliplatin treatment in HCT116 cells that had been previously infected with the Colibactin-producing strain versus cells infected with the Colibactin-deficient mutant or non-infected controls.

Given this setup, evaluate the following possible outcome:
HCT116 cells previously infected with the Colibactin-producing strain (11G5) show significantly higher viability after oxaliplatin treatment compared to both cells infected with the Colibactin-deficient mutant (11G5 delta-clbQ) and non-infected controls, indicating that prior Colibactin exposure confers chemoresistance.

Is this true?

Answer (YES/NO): NO